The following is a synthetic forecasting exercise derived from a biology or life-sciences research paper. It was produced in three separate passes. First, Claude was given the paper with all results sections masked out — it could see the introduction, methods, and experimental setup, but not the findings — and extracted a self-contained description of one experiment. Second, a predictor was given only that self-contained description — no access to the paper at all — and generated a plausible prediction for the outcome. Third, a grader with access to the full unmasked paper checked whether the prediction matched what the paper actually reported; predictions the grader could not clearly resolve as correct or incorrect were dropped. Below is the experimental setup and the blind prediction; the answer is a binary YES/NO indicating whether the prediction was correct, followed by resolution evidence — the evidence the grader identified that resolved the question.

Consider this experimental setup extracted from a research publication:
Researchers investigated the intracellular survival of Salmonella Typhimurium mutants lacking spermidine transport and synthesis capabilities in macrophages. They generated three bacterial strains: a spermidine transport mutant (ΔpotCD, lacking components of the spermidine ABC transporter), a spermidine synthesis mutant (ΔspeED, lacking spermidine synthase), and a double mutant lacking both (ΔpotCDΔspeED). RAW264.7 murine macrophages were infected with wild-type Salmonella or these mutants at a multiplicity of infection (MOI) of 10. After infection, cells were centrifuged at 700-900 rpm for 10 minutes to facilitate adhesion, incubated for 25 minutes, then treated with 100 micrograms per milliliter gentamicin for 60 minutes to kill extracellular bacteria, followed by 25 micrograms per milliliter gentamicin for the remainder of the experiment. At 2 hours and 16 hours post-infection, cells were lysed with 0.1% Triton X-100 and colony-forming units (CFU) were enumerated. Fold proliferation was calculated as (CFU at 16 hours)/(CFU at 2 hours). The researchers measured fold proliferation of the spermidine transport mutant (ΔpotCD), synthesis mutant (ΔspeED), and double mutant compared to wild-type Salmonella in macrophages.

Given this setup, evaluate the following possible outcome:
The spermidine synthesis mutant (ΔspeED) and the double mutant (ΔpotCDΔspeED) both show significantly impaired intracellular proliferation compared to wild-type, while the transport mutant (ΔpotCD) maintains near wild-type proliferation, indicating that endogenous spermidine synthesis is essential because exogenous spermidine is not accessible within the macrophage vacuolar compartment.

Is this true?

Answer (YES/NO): NO